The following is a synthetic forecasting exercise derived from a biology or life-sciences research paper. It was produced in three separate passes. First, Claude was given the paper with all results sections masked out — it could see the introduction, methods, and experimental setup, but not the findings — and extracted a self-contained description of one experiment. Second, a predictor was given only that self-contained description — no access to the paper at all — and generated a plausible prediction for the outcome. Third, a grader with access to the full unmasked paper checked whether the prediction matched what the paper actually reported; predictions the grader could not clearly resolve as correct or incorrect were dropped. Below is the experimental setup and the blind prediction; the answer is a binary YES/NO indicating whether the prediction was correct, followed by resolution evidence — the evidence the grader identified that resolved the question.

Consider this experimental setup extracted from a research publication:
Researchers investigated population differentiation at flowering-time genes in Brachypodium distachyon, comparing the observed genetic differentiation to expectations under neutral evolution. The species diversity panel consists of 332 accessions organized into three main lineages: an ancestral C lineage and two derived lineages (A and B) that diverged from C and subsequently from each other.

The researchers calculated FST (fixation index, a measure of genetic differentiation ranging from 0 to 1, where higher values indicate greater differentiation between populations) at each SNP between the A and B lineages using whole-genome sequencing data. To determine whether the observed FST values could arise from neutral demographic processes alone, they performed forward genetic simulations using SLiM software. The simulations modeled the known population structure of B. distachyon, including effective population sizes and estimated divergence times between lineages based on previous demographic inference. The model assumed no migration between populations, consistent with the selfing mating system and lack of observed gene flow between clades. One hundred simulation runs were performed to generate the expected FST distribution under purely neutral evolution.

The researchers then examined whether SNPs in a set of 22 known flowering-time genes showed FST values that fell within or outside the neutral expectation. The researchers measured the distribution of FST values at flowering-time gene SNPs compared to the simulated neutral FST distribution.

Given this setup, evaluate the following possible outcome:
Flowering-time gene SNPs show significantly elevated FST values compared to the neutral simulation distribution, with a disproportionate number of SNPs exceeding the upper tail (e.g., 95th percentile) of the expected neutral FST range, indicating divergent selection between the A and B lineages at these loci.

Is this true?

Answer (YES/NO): YES